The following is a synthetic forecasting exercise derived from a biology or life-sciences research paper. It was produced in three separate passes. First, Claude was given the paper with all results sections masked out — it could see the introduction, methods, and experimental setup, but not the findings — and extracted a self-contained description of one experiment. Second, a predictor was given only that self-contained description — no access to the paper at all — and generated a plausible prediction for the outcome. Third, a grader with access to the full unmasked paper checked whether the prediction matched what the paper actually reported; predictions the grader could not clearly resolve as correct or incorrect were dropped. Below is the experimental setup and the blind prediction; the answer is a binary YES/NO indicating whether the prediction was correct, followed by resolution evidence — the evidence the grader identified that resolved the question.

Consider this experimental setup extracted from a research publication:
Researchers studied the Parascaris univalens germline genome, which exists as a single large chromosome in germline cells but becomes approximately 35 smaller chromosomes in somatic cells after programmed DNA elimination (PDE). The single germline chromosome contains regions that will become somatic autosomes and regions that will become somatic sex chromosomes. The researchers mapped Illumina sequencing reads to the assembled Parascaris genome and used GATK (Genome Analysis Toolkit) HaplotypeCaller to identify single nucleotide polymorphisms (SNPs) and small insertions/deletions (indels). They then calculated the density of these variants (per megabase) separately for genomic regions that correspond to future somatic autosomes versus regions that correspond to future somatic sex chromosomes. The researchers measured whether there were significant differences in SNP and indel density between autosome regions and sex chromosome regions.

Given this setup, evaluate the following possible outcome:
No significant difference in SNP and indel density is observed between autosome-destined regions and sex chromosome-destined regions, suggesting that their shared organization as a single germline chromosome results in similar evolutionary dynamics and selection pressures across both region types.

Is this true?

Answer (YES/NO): NO